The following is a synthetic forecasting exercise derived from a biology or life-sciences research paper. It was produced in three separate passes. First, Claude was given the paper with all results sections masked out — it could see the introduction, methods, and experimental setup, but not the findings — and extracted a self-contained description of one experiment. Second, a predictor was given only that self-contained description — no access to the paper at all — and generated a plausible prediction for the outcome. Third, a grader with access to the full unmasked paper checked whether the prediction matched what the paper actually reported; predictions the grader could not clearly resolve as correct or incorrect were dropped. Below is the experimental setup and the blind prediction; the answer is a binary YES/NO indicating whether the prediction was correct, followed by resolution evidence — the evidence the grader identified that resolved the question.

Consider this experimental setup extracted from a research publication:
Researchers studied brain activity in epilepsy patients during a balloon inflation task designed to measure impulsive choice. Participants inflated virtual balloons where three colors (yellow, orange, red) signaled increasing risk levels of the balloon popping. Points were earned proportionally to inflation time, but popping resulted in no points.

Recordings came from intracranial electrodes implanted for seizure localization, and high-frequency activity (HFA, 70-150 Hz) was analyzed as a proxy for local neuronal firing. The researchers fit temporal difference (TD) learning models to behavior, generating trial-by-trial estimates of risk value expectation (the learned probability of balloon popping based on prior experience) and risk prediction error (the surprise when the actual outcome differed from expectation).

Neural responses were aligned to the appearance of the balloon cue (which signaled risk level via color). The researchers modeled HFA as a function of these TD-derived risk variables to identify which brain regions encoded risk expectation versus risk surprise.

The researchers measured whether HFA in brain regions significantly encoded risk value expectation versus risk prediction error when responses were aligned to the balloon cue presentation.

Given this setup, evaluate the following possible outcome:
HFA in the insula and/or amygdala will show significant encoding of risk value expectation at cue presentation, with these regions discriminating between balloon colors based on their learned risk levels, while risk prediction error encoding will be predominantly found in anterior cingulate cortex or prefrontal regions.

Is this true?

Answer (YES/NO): NO